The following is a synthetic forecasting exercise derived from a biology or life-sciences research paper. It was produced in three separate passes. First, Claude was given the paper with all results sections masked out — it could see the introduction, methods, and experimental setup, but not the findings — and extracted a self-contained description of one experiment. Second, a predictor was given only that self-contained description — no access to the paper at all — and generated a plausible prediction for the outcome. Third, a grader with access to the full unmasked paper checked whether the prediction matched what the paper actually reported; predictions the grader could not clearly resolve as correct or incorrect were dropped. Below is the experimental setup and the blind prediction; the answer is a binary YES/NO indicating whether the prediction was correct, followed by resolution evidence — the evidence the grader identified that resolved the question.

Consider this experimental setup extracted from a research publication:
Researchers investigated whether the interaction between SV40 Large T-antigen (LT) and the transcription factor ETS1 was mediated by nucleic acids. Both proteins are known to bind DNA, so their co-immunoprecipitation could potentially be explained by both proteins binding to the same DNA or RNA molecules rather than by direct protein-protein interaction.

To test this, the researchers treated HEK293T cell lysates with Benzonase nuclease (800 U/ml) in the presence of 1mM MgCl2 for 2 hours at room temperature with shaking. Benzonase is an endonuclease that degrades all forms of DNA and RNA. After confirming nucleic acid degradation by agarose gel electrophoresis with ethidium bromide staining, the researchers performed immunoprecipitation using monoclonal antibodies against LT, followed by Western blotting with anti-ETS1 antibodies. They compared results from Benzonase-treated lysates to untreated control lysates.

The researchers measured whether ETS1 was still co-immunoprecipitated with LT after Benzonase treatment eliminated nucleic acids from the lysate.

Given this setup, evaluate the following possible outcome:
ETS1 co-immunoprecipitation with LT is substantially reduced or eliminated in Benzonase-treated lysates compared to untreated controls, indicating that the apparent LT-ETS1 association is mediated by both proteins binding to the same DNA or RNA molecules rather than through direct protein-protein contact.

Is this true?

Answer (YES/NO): NO